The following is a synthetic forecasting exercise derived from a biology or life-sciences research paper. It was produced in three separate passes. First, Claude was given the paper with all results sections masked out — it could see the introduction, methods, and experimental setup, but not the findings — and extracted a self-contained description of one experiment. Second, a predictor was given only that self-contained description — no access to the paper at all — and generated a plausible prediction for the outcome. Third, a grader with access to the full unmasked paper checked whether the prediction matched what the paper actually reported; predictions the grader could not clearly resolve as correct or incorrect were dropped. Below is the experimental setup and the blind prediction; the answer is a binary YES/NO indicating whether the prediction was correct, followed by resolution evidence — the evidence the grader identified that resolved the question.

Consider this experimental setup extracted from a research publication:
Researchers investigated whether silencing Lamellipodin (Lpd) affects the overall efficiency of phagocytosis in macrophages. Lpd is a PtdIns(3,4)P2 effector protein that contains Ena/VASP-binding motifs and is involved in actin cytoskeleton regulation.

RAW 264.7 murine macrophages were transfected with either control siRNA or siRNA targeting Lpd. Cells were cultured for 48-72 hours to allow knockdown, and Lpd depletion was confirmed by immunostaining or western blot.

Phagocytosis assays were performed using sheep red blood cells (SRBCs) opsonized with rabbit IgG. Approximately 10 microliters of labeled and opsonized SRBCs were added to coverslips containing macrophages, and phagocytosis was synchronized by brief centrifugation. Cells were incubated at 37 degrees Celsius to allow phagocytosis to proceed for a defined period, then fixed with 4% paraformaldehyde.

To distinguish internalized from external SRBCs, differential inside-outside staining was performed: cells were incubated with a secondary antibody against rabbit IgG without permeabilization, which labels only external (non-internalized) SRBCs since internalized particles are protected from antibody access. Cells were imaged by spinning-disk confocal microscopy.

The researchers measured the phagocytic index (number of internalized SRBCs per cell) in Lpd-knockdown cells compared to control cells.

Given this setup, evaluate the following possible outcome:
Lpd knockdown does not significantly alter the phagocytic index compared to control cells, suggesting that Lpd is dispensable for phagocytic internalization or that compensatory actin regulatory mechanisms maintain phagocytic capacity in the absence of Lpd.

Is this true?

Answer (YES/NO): NO